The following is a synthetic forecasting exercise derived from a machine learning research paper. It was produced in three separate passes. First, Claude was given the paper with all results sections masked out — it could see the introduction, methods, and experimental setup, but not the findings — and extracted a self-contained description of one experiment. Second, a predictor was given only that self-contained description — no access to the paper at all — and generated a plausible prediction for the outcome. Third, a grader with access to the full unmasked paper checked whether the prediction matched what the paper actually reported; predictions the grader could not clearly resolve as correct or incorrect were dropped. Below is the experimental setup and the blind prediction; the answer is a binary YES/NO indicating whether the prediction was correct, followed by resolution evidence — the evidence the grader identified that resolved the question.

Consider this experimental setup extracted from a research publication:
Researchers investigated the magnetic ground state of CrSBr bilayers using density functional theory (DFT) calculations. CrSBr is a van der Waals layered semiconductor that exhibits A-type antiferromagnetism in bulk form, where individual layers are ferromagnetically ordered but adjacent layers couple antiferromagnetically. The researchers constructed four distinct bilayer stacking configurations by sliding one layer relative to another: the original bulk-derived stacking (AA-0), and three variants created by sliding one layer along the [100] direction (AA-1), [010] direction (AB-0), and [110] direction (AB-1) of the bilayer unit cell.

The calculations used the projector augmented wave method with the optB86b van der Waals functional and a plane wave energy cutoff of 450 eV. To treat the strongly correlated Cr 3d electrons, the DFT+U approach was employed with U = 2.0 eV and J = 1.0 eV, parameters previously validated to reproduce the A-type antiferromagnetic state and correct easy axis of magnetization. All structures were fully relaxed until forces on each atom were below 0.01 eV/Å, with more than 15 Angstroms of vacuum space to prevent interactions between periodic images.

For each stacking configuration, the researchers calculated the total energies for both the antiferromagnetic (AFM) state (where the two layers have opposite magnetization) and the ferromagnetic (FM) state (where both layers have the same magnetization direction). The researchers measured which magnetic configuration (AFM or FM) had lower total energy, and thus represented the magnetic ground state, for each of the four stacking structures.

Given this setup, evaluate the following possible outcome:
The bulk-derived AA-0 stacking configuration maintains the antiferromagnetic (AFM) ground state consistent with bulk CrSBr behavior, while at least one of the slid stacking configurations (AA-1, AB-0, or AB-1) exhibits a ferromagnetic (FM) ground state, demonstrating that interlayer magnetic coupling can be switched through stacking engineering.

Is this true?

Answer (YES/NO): NO